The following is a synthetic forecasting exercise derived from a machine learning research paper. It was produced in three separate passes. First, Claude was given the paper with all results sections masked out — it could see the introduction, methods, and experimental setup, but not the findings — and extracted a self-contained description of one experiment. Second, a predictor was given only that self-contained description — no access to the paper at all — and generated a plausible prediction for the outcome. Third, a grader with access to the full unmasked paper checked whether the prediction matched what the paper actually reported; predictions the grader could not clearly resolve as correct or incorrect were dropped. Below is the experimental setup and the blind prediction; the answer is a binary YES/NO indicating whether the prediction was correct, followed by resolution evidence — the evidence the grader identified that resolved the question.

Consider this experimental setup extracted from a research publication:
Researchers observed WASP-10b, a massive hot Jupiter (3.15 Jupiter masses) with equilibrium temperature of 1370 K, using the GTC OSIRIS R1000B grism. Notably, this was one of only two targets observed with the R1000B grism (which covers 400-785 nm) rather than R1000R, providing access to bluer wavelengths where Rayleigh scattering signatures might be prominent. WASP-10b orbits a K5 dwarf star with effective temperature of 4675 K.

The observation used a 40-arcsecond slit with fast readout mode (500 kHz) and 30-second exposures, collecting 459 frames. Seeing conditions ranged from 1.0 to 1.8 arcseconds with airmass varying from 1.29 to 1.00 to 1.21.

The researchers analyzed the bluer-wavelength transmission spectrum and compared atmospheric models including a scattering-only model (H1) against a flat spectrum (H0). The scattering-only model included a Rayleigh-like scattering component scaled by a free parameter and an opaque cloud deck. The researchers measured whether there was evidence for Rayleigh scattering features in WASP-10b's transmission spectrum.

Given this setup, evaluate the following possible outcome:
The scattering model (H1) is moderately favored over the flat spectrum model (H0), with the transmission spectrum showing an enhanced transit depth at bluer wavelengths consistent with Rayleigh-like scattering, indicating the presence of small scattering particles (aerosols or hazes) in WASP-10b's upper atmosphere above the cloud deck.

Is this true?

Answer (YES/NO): NO